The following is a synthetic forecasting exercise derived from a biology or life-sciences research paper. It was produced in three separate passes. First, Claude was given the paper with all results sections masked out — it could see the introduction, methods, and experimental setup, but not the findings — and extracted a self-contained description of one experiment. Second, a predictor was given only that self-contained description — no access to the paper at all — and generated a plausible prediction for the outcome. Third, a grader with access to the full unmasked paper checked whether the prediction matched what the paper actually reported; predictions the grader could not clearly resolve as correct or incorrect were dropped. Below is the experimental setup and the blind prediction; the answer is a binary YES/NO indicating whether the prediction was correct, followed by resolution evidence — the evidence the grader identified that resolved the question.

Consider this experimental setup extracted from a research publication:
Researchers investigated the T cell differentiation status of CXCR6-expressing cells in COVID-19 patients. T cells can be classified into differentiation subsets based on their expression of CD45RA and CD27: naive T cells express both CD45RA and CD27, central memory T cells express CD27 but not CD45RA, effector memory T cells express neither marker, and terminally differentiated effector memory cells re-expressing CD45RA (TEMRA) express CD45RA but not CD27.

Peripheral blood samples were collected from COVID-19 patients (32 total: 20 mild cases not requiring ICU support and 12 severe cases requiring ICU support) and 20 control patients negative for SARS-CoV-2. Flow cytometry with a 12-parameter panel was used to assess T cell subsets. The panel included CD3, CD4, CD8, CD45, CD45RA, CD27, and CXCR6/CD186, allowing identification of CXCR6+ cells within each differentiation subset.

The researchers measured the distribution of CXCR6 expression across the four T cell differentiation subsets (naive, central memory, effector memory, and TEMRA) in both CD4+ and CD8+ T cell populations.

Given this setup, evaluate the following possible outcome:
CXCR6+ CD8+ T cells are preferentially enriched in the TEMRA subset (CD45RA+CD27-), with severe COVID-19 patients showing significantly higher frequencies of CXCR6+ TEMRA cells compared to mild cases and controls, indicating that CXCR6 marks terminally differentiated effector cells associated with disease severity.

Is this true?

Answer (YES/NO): NO